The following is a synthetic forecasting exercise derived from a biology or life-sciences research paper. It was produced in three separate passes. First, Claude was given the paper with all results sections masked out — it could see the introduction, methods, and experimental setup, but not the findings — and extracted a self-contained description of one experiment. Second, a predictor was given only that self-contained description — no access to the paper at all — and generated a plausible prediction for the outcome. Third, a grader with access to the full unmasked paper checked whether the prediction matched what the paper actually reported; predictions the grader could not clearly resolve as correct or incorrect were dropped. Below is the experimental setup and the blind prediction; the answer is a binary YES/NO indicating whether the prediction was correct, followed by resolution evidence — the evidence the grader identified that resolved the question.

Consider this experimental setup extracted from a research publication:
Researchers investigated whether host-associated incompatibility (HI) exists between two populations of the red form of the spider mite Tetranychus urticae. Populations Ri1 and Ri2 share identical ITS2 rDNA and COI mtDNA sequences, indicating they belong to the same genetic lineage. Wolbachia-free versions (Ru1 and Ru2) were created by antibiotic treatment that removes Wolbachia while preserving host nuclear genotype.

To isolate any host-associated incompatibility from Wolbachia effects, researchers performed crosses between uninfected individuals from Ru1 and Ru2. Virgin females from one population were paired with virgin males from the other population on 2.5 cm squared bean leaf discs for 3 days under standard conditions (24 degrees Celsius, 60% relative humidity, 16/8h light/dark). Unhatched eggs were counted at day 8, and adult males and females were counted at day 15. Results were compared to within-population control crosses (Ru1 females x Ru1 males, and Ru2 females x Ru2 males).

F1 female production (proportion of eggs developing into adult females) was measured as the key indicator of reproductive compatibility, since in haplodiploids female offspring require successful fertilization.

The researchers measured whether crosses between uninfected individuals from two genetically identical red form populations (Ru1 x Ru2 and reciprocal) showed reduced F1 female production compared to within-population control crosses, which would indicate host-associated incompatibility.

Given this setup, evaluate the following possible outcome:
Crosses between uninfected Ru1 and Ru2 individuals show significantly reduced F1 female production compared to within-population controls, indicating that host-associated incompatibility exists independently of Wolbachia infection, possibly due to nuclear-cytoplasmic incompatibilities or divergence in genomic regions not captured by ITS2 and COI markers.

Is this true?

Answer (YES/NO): NO